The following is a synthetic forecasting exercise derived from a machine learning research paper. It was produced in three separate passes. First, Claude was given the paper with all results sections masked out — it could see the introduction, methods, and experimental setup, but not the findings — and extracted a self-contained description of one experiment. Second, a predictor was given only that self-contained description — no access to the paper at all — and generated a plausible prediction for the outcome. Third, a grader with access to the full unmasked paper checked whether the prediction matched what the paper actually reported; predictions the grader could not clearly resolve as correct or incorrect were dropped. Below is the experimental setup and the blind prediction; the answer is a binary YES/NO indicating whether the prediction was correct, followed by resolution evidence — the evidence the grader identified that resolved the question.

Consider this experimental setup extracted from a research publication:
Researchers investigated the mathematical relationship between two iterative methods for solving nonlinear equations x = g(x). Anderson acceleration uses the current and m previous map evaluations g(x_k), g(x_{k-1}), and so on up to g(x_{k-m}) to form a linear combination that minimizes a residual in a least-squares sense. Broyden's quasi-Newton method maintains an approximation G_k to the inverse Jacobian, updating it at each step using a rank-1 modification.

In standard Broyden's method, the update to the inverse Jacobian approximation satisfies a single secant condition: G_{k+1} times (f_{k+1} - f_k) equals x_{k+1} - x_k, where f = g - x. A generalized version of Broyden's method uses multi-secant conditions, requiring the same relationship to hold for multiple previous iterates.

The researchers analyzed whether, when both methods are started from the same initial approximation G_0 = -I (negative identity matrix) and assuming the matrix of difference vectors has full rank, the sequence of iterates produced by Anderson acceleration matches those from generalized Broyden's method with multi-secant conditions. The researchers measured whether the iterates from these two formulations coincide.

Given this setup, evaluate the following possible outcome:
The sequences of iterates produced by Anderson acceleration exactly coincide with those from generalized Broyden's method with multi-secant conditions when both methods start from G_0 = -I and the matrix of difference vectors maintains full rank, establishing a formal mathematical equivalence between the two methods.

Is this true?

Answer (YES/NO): YES